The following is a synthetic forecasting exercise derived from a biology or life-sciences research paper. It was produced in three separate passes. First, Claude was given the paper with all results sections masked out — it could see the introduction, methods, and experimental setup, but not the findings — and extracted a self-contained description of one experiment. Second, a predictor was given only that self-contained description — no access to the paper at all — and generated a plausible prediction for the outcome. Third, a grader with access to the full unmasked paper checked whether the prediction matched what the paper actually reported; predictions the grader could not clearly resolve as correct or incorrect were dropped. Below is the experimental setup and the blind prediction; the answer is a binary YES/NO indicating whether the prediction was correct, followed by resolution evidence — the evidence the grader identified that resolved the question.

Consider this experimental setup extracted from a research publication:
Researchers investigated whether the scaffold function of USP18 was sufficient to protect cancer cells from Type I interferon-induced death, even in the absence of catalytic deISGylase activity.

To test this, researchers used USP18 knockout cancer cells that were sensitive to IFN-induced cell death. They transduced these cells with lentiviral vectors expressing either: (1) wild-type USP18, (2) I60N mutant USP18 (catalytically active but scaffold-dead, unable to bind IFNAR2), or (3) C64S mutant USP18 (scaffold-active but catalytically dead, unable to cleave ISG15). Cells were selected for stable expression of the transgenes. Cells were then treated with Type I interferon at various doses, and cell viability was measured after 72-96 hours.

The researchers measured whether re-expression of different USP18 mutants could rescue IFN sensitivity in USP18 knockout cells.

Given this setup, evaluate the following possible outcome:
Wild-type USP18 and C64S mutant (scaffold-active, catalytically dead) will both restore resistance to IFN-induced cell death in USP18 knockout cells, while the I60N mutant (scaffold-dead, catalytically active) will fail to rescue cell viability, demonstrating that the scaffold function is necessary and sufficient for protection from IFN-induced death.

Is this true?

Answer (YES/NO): NO